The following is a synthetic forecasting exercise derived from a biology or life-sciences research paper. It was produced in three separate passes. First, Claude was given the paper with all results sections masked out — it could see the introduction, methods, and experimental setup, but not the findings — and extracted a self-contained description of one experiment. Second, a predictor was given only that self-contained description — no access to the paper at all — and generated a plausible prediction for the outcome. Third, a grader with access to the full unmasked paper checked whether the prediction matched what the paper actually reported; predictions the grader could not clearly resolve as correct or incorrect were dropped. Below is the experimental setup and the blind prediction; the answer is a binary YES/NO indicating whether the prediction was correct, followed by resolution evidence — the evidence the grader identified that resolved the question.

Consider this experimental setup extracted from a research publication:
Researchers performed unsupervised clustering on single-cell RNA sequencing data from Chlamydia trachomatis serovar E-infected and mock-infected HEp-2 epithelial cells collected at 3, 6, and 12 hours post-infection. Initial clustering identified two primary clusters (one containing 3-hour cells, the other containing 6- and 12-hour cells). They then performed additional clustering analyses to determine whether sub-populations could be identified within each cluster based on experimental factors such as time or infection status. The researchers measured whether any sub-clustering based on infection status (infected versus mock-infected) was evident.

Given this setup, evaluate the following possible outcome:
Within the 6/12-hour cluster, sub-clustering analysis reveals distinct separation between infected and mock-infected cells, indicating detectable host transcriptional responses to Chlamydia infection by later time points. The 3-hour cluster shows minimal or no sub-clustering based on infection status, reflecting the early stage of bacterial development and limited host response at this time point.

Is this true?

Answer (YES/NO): NO